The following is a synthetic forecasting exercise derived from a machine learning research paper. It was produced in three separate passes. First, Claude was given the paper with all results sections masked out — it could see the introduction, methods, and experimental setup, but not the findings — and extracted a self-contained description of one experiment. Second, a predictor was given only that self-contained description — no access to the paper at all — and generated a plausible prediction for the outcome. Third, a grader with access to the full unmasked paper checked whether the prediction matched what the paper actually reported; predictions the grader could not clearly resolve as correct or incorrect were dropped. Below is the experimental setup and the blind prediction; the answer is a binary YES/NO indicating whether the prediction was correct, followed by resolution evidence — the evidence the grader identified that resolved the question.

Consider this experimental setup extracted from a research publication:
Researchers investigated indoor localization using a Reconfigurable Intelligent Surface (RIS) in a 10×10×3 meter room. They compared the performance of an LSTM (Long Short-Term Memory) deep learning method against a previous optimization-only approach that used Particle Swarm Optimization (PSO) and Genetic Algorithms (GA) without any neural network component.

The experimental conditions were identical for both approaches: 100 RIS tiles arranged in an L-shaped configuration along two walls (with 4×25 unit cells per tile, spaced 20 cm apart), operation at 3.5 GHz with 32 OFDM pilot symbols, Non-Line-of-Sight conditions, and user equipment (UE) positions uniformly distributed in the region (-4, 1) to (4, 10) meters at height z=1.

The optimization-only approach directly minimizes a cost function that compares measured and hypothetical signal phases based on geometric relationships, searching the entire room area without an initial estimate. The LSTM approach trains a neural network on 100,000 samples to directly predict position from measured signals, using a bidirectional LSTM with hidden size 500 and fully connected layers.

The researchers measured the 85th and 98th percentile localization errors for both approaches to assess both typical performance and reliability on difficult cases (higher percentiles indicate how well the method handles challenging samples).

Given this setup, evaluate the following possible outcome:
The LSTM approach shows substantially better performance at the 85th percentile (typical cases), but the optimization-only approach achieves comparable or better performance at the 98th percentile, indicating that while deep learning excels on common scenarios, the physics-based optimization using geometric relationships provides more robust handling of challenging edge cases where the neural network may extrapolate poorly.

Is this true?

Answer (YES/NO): NO